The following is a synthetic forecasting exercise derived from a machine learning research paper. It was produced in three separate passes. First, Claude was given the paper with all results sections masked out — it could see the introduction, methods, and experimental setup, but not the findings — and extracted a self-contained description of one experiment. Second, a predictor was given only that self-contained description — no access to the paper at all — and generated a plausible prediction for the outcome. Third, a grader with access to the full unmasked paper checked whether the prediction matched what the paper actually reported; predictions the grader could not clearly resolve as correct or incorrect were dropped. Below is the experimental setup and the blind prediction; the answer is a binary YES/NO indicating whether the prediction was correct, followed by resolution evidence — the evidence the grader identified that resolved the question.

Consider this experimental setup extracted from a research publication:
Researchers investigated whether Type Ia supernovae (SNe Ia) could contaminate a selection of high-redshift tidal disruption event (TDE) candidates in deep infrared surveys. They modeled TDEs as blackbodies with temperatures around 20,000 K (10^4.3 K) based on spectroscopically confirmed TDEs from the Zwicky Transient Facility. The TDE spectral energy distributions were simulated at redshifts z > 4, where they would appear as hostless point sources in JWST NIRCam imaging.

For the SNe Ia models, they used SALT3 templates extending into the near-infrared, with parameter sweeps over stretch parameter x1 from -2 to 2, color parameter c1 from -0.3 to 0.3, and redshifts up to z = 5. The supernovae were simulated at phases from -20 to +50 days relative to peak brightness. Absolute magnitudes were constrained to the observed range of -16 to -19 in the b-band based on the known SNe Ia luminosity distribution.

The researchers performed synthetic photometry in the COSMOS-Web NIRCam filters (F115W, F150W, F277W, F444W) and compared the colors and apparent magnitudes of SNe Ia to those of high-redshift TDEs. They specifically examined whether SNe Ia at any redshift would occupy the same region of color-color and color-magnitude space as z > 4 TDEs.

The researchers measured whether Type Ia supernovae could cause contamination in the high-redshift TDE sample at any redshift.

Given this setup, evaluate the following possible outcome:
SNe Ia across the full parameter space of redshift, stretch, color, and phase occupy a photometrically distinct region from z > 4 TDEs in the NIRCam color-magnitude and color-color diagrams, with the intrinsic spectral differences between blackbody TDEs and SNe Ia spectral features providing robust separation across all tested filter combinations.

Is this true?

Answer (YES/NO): YES